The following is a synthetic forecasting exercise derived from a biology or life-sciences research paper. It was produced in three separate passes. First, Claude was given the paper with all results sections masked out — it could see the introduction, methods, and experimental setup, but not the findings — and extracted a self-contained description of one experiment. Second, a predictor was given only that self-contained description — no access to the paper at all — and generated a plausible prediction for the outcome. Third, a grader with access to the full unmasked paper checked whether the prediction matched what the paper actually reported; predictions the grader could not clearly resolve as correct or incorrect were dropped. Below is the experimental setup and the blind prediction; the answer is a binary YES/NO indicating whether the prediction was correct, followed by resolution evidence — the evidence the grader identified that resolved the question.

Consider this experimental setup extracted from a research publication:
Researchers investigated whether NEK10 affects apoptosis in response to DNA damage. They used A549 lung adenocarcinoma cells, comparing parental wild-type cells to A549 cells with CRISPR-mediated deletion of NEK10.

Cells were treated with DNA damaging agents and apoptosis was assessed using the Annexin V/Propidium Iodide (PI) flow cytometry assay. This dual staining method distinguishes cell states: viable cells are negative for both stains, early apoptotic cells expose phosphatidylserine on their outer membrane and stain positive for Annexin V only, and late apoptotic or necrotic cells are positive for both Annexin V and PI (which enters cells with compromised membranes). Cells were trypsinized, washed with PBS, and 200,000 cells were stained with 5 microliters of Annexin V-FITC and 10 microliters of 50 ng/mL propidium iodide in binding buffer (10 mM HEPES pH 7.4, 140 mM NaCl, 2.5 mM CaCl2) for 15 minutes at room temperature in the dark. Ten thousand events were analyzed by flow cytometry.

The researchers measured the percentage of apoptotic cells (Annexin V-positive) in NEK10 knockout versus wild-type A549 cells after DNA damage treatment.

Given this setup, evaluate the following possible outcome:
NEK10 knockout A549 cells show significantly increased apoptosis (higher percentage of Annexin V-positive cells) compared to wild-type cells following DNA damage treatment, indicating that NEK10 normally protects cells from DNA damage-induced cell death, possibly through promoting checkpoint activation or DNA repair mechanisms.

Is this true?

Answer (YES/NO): YES